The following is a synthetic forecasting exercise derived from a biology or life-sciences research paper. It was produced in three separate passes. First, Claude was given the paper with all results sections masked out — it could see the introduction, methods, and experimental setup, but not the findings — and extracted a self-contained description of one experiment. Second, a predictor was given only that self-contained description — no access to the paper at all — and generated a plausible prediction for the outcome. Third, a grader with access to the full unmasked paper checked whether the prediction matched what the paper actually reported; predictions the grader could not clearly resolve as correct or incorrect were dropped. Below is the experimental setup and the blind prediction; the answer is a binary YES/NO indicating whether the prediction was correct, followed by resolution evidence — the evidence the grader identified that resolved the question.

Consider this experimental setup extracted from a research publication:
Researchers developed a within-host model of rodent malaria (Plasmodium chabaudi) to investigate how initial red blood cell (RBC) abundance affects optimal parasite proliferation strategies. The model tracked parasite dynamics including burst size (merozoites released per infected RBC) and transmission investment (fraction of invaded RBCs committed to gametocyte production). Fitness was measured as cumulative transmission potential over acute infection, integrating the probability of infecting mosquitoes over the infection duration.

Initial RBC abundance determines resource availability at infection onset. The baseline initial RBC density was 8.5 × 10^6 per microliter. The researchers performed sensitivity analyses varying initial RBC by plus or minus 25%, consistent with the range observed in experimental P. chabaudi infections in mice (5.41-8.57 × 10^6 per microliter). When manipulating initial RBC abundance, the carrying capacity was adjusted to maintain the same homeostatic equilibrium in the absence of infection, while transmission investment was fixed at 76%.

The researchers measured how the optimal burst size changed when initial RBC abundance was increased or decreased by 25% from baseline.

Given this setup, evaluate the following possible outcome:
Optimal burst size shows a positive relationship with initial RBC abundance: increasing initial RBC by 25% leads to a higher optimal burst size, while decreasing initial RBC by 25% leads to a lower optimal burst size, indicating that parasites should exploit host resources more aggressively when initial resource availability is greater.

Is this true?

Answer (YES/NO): NO